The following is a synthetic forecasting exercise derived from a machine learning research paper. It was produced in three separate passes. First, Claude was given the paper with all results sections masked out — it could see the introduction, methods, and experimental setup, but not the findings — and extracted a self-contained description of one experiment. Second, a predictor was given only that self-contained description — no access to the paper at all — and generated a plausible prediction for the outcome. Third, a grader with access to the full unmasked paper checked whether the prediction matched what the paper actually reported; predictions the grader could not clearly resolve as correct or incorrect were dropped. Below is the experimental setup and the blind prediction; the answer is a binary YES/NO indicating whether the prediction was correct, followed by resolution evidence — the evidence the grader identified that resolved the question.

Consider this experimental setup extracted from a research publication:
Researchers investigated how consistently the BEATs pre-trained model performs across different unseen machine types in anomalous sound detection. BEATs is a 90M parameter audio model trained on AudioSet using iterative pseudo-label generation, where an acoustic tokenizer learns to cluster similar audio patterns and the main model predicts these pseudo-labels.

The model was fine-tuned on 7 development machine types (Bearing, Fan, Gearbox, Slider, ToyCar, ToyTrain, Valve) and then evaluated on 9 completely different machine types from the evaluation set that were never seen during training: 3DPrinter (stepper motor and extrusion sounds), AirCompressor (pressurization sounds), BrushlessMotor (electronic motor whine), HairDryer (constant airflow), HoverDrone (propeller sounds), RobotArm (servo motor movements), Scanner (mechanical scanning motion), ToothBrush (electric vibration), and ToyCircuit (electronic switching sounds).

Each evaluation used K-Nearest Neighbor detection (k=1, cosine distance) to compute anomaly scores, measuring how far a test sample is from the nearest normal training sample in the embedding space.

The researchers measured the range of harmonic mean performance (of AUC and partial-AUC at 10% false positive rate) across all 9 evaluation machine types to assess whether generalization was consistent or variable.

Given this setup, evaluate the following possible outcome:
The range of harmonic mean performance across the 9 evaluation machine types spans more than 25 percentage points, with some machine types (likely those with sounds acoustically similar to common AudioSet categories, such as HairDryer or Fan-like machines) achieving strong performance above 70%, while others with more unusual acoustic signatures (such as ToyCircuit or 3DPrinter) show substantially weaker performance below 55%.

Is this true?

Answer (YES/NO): NO